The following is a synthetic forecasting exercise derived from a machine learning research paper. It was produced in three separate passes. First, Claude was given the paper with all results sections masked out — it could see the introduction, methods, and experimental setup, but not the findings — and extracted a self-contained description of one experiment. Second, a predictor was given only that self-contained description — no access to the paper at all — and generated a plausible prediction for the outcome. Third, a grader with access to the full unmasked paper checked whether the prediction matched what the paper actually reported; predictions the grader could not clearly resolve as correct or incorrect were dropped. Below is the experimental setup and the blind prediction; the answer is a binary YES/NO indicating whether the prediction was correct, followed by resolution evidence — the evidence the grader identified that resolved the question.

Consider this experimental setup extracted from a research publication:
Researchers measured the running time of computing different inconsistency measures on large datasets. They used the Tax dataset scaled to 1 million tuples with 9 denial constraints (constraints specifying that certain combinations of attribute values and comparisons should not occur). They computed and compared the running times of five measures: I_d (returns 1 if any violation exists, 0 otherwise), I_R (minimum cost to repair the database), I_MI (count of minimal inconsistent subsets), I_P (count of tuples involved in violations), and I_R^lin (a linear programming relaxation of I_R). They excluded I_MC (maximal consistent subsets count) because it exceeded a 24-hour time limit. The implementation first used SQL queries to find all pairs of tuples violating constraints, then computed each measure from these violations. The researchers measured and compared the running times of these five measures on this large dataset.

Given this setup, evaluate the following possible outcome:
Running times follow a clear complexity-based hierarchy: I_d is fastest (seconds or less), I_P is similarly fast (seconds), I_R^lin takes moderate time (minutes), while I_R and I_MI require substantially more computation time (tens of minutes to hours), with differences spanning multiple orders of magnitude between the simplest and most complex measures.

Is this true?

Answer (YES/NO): NO